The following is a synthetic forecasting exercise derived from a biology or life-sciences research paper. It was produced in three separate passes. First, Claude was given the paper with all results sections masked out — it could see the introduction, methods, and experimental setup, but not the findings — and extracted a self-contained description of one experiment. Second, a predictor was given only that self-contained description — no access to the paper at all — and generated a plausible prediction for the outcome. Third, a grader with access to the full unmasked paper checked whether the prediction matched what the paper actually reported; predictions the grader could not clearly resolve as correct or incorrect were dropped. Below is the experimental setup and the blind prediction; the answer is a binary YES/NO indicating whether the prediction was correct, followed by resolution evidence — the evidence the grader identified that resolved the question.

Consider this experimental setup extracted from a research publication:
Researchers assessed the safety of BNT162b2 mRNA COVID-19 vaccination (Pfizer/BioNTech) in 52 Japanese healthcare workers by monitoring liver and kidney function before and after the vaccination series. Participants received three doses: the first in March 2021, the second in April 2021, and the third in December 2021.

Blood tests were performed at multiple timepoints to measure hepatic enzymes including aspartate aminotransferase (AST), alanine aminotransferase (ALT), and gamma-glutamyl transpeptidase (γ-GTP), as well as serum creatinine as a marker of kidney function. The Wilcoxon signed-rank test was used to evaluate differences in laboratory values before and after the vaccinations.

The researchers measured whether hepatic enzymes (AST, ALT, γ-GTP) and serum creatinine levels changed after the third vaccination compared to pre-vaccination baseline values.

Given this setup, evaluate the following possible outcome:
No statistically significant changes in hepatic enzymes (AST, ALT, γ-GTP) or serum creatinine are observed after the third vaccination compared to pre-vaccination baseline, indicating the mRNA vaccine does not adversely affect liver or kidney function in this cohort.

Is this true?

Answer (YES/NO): YES